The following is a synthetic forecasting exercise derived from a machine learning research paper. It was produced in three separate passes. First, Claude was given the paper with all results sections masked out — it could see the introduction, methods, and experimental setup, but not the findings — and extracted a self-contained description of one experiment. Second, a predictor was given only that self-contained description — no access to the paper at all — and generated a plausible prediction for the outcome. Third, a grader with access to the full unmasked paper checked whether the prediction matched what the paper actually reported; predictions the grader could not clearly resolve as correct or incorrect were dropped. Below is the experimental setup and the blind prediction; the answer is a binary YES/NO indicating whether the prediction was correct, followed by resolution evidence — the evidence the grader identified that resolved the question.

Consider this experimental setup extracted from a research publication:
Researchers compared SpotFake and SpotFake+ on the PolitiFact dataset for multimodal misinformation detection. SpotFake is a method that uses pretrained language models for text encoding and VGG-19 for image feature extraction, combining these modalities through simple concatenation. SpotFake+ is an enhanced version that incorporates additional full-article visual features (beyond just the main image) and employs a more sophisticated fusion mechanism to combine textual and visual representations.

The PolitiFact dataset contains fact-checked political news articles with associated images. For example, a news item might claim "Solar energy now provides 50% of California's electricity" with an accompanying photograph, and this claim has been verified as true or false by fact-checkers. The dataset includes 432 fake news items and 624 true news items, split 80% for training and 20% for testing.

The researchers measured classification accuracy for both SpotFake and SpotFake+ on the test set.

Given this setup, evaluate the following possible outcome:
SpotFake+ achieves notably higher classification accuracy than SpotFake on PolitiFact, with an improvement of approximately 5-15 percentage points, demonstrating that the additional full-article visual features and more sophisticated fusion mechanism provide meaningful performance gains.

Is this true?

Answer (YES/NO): NO